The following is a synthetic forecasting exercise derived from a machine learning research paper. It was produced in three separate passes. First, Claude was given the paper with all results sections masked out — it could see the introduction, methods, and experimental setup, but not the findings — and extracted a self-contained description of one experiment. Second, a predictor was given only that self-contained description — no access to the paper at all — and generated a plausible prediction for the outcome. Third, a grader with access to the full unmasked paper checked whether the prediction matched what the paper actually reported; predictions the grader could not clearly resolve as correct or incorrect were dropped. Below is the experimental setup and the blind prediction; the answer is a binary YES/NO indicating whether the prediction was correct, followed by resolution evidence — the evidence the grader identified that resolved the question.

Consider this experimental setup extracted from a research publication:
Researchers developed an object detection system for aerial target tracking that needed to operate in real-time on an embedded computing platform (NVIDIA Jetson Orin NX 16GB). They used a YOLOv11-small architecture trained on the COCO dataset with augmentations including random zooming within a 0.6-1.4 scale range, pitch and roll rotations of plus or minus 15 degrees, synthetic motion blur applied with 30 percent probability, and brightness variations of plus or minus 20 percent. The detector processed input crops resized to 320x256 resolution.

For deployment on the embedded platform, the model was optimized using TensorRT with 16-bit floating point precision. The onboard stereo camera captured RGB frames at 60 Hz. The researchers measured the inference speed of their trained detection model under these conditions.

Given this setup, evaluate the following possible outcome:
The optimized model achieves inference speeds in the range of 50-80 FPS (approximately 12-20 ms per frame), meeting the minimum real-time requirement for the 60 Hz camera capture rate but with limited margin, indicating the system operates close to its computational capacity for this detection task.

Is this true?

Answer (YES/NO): NO